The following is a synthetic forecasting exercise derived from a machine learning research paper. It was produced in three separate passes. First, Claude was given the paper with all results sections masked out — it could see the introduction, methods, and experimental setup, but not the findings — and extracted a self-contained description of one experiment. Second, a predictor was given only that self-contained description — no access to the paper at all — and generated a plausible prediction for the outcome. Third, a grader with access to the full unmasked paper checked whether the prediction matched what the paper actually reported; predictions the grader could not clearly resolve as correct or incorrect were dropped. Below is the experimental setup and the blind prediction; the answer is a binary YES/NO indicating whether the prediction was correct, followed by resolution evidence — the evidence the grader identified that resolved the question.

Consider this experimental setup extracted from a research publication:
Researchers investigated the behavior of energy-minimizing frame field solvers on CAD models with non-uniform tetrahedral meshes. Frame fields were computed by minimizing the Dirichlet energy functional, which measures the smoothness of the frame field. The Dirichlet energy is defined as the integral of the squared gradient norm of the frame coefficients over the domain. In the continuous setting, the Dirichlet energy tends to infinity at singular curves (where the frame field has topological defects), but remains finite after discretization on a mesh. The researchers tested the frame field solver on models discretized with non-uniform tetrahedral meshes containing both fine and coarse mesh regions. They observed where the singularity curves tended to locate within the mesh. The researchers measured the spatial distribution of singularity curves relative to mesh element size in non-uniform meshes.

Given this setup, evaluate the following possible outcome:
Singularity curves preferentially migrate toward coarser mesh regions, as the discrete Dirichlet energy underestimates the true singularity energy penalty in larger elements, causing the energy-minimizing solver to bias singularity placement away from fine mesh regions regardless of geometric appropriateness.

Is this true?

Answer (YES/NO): YES